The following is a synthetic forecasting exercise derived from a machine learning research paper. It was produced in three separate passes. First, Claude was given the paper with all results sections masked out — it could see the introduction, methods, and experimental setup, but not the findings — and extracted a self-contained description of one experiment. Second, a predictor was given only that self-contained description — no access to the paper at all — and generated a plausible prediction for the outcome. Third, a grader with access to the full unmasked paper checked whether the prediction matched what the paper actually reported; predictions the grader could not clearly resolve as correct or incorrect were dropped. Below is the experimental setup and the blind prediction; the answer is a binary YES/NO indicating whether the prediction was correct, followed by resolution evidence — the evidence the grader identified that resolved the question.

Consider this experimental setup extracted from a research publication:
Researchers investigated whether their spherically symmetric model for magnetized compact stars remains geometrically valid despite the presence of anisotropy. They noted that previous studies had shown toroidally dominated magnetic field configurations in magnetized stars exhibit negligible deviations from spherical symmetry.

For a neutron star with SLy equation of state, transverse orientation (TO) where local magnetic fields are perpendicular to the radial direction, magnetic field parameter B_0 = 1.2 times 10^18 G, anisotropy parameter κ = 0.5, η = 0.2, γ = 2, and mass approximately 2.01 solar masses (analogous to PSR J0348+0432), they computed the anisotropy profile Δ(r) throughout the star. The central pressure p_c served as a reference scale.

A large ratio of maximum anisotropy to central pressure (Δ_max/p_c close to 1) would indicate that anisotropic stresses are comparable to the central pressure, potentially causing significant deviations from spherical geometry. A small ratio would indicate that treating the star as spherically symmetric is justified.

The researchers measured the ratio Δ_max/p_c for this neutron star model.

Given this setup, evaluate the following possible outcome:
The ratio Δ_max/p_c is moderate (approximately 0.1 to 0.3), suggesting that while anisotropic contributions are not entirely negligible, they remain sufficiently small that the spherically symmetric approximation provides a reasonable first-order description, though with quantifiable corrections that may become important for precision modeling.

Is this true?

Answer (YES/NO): YES